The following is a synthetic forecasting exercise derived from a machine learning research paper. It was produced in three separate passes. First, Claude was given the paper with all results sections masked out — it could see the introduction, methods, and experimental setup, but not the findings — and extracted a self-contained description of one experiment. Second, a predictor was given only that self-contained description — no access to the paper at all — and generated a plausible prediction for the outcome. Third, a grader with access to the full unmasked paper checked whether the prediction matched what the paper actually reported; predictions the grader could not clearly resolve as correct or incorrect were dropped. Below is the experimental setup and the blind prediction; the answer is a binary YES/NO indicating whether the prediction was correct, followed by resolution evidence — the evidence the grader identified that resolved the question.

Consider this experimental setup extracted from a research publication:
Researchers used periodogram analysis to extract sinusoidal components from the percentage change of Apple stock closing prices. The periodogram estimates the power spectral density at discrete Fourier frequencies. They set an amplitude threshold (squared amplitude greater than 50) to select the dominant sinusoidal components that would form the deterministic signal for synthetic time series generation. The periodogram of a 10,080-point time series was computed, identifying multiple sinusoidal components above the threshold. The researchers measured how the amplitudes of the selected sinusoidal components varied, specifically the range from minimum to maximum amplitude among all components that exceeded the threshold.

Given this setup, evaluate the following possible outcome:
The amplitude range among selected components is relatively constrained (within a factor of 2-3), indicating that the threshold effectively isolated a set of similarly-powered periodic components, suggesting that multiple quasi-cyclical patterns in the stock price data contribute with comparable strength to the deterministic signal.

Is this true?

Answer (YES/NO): YES